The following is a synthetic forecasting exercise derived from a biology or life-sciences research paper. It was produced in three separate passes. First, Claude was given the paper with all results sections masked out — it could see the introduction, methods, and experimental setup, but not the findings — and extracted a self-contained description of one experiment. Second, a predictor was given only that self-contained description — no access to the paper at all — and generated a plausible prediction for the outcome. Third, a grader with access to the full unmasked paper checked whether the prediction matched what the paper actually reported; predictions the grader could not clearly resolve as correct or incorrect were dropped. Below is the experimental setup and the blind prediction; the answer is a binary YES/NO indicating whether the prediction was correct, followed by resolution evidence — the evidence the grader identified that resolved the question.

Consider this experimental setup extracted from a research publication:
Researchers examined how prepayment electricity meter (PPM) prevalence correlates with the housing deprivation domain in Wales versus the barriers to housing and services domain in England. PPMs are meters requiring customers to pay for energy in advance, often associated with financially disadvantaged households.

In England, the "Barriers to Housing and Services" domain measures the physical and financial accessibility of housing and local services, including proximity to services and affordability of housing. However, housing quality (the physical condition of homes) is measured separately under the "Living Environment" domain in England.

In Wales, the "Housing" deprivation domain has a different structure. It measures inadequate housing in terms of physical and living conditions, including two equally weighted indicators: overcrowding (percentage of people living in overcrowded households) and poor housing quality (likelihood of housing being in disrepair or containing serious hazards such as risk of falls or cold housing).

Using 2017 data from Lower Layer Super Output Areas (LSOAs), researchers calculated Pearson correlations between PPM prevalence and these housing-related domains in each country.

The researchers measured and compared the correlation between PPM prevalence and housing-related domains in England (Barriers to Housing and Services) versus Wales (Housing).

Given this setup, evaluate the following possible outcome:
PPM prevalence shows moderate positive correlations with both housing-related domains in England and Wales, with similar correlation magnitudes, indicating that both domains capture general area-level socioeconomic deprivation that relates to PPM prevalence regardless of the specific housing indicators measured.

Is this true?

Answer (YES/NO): NO